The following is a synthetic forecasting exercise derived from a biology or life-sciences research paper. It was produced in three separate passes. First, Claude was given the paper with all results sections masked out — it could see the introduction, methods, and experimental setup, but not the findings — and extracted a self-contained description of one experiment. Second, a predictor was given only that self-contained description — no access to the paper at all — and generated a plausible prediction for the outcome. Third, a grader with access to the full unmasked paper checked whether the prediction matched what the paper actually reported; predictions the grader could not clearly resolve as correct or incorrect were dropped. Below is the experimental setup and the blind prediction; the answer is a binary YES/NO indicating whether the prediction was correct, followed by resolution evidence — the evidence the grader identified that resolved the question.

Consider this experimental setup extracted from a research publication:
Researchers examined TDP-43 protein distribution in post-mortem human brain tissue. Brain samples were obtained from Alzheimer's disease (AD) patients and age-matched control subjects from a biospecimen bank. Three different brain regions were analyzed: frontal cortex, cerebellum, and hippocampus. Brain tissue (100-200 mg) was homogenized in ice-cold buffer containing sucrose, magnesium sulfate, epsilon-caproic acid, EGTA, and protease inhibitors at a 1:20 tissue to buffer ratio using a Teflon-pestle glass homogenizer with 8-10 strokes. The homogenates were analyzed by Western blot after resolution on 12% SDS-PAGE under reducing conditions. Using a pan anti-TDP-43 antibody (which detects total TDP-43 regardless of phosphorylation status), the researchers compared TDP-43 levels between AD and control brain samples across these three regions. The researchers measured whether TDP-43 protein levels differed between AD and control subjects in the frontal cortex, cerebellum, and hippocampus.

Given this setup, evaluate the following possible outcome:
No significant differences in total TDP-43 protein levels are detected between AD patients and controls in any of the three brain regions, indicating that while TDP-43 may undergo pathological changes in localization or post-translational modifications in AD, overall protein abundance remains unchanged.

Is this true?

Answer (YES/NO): NO